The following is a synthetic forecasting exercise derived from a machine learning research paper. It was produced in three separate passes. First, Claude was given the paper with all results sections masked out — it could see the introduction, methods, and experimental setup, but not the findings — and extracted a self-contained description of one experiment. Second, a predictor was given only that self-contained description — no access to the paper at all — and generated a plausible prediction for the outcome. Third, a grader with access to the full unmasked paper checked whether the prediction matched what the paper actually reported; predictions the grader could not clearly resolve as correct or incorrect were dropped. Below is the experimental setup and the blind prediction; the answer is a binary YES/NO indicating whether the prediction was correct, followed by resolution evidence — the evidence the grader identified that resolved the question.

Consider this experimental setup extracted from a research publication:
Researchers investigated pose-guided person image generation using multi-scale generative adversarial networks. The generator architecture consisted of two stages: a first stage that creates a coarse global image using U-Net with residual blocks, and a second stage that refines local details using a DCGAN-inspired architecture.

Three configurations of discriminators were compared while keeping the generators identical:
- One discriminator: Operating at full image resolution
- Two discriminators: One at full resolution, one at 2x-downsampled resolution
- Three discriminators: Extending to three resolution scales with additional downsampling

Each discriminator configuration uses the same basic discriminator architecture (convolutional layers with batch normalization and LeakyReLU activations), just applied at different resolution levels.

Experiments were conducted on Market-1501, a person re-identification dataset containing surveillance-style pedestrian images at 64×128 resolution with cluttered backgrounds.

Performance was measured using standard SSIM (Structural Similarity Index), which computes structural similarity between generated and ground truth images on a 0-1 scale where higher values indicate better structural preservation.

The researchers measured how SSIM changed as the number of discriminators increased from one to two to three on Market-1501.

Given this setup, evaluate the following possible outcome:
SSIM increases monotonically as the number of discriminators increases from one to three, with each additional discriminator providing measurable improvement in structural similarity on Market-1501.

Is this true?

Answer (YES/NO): NO